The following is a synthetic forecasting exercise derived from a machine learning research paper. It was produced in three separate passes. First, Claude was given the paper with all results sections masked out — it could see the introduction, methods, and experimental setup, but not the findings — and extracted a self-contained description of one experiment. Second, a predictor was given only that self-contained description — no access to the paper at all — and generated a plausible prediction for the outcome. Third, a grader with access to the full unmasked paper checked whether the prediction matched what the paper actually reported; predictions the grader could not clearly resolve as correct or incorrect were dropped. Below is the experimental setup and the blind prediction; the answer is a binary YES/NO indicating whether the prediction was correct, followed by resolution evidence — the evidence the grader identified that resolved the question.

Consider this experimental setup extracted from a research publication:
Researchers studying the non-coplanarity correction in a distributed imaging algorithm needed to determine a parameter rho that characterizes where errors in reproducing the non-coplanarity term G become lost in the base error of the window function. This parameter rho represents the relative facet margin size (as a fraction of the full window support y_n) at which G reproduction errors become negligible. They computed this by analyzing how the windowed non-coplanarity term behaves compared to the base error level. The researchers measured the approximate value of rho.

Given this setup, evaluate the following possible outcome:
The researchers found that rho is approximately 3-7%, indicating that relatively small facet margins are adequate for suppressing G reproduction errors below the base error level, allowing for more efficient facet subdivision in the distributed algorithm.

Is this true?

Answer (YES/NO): NO